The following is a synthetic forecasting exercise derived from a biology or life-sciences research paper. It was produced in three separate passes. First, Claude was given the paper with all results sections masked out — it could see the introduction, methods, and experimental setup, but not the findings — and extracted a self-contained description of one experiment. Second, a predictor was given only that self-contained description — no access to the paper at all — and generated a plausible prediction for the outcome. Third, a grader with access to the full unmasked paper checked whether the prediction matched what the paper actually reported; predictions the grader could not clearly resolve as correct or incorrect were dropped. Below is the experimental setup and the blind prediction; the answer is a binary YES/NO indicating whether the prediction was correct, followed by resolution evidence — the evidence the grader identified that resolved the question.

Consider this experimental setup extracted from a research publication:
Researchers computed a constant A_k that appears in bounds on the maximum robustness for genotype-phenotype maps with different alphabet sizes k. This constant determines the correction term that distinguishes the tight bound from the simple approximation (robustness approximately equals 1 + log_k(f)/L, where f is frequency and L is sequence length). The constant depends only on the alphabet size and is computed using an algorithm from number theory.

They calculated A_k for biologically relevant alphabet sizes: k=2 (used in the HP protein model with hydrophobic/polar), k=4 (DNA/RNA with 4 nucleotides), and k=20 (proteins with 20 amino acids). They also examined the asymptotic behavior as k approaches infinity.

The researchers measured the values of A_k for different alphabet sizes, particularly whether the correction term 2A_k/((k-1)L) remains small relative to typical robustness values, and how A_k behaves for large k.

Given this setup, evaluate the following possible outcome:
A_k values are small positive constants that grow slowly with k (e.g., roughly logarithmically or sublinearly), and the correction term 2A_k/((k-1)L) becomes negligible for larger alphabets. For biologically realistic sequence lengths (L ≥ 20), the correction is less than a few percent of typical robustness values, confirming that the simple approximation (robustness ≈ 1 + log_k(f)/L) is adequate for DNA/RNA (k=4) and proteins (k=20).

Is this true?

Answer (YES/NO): NO